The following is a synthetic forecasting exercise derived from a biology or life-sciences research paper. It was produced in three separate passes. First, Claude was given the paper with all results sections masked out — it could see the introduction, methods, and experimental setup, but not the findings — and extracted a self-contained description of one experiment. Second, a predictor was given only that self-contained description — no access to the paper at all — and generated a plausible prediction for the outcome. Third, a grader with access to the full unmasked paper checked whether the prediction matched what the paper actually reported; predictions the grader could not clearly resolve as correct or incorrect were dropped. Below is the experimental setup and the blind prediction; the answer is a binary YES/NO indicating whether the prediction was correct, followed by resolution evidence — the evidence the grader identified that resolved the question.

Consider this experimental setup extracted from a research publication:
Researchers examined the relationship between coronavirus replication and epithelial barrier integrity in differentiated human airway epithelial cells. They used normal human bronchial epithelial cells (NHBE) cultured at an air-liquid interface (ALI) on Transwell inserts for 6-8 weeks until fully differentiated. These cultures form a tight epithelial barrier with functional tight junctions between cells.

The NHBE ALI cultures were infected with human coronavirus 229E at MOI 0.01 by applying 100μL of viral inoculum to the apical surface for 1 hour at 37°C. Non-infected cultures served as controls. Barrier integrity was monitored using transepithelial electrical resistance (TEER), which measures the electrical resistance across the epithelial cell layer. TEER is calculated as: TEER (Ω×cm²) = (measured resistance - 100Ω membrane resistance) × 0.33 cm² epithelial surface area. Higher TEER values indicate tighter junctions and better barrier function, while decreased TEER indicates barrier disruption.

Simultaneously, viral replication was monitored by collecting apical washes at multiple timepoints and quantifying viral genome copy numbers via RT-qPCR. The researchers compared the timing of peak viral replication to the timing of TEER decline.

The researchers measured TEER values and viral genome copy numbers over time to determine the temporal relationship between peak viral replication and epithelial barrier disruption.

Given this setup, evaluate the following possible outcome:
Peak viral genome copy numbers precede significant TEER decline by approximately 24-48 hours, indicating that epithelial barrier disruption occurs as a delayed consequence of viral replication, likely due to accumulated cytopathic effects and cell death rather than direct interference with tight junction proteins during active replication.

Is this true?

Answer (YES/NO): NO